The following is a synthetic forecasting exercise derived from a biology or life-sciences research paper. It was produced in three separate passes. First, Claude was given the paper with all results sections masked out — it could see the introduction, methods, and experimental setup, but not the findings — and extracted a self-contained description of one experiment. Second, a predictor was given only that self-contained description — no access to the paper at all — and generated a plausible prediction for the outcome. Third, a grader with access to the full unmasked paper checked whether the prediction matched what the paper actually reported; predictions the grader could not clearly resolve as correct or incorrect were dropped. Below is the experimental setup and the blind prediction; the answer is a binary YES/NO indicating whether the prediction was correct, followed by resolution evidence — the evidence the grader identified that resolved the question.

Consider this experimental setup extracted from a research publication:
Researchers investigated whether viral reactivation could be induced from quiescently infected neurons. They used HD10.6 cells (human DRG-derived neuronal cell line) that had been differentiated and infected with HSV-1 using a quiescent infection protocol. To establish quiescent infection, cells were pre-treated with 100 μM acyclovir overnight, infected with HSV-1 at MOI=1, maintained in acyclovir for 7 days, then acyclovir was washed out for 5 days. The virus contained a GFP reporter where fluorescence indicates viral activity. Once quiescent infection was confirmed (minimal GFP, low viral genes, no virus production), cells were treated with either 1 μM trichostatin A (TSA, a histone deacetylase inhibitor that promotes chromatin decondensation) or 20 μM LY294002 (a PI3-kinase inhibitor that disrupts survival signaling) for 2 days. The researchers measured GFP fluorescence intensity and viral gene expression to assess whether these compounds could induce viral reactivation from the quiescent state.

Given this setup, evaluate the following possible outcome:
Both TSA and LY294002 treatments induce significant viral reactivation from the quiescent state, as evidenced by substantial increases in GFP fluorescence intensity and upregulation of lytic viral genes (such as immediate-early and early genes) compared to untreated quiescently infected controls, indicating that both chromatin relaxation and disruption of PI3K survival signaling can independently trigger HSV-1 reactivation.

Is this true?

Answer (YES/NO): NO